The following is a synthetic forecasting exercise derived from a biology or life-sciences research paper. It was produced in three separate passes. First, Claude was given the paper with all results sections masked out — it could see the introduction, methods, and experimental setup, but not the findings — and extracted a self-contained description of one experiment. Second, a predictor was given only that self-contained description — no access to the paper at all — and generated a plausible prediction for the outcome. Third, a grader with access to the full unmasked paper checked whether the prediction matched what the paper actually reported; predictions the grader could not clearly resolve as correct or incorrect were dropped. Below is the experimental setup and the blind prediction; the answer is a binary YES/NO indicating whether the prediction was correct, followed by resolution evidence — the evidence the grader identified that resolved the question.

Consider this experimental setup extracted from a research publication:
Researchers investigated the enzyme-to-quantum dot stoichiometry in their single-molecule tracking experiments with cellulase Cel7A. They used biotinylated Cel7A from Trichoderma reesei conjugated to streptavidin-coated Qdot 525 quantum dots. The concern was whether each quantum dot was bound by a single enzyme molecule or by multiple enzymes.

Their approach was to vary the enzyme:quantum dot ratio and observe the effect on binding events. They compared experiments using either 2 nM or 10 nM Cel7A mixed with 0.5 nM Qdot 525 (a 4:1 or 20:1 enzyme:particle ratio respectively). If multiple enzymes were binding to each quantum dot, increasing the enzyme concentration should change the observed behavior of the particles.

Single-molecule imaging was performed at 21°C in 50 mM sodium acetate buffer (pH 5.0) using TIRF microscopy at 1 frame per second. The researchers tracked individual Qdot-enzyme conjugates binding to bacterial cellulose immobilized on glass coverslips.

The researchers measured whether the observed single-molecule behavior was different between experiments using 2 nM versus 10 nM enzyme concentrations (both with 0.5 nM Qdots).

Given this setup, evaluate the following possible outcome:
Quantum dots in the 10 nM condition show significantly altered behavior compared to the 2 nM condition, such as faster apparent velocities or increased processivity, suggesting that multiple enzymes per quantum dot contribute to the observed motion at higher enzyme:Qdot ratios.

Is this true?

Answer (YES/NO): NO